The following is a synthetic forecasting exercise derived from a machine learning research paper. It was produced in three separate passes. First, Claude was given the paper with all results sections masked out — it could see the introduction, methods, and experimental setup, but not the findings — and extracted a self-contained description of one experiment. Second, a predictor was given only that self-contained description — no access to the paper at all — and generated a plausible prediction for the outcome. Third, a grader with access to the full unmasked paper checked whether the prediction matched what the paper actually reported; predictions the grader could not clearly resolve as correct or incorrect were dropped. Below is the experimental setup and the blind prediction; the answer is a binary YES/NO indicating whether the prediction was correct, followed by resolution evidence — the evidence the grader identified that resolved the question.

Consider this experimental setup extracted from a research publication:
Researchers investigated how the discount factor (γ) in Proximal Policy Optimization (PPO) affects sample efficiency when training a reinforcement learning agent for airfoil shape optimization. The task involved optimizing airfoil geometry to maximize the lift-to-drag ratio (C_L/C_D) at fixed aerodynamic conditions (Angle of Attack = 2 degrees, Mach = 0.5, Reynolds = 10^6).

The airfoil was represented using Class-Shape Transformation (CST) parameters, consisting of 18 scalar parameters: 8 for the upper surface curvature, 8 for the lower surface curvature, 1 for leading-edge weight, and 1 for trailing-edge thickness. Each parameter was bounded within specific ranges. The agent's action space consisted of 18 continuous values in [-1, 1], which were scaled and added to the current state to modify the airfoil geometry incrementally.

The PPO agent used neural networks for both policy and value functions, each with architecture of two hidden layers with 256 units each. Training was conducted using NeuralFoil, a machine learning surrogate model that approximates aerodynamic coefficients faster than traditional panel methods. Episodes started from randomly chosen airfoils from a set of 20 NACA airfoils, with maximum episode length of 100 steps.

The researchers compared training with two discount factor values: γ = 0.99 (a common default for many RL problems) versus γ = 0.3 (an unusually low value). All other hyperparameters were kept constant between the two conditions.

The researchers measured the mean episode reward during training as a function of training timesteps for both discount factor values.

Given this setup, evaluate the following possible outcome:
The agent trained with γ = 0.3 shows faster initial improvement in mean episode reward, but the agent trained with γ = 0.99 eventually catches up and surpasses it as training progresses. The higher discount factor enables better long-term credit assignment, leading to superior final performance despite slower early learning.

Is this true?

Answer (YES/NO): NO